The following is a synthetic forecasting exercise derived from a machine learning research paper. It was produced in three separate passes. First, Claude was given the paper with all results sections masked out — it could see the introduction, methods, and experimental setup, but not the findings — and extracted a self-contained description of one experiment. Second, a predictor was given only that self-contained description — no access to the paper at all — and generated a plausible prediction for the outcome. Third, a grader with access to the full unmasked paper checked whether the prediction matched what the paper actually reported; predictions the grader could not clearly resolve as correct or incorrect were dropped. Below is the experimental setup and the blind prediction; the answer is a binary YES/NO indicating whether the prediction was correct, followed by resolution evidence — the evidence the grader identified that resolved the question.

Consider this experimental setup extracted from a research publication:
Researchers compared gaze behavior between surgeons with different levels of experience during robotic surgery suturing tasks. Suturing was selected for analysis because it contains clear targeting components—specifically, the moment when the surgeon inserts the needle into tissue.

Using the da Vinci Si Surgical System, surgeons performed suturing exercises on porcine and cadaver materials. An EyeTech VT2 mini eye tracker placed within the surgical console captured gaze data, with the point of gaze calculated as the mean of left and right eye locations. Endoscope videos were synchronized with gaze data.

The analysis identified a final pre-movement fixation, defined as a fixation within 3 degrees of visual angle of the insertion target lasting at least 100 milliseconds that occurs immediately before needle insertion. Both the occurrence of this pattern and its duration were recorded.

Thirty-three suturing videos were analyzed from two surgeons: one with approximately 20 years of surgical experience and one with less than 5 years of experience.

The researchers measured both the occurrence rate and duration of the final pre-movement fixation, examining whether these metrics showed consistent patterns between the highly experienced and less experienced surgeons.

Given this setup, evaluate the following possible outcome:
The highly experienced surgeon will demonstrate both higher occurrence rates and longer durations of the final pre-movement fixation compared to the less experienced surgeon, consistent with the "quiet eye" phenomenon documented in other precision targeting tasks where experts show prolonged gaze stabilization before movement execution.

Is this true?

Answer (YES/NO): YES